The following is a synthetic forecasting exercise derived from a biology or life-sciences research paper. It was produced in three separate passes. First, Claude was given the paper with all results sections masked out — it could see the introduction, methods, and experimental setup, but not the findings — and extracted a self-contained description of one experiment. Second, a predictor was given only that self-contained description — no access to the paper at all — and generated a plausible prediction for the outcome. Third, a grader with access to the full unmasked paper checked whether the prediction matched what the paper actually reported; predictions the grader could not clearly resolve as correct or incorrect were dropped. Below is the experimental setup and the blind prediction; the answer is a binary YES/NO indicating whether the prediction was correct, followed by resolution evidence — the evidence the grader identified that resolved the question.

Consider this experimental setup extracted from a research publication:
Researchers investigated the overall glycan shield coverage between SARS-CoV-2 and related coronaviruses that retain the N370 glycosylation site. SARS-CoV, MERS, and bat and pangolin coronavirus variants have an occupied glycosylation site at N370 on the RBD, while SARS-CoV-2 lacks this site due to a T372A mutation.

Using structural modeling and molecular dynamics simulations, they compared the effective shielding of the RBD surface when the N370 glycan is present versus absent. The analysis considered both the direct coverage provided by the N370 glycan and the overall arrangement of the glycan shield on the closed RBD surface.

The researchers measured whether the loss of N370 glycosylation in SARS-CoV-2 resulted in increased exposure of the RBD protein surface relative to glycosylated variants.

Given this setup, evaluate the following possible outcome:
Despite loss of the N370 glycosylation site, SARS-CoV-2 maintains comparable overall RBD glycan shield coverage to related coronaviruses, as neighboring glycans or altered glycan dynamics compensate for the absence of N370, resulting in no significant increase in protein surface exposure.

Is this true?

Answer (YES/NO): NO